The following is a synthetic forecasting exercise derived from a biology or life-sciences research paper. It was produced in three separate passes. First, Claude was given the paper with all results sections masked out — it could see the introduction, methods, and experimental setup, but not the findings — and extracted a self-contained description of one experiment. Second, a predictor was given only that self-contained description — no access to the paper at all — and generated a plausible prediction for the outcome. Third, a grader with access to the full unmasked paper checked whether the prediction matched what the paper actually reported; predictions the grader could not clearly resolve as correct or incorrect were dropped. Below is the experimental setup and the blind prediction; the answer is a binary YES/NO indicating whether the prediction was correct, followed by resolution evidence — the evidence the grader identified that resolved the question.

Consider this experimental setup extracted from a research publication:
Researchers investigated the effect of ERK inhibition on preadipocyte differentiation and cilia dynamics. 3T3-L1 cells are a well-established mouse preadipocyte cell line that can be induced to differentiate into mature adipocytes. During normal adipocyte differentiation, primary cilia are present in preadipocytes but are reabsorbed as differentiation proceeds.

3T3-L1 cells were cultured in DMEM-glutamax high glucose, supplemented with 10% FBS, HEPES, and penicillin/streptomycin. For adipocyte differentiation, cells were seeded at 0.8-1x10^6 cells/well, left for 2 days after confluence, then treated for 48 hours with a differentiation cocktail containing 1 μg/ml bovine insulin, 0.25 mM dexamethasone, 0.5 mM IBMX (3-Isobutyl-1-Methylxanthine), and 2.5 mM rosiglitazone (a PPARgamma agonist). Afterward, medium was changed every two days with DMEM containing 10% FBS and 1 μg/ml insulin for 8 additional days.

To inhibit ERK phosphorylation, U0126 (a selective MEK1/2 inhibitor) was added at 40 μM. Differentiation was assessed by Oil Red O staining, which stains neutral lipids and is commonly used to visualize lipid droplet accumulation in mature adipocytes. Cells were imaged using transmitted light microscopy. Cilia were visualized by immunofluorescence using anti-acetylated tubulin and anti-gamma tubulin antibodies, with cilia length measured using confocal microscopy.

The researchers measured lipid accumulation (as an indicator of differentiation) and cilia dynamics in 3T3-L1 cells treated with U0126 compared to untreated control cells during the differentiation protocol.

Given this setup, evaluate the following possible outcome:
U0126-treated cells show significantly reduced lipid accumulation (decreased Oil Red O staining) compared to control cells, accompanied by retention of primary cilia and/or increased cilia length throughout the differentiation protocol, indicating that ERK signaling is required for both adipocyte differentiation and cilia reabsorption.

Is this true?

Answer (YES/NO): NO